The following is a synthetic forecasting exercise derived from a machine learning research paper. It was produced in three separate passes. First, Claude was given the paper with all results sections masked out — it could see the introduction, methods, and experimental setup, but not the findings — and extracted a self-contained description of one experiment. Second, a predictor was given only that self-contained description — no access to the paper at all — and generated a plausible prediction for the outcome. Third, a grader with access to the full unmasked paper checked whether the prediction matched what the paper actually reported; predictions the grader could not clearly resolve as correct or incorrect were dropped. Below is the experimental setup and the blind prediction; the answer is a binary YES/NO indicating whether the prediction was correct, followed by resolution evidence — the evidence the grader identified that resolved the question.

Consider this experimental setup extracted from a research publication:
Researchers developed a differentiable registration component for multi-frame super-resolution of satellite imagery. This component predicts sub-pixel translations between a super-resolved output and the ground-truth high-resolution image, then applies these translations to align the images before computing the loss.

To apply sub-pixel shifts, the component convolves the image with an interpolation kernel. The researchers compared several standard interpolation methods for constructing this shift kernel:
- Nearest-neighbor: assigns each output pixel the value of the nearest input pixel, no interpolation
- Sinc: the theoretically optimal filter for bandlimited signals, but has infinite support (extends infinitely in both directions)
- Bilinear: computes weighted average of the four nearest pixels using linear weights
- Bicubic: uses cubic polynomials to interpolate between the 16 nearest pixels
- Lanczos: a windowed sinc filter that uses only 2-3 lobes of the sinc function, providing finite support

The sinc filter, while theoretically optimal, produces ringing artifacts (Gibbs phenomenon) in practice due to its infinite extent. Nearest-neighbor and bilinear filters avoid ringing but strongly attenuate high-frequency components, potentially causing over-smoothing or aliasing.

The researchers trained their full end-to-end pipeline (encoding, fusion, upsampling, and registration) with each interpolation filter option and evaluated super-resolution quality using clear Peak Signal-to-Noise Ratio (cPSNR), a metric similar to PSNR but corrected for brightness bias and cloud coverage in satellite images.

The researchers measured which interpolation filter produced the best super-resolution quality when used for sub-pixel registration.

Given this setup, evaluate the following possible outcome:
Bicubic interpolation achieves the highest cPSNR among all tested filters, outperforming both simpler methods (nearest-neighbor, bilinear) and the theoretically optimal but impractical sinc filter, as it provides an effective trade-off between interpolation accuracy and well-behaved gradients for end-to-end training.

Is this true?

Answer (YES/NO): NO